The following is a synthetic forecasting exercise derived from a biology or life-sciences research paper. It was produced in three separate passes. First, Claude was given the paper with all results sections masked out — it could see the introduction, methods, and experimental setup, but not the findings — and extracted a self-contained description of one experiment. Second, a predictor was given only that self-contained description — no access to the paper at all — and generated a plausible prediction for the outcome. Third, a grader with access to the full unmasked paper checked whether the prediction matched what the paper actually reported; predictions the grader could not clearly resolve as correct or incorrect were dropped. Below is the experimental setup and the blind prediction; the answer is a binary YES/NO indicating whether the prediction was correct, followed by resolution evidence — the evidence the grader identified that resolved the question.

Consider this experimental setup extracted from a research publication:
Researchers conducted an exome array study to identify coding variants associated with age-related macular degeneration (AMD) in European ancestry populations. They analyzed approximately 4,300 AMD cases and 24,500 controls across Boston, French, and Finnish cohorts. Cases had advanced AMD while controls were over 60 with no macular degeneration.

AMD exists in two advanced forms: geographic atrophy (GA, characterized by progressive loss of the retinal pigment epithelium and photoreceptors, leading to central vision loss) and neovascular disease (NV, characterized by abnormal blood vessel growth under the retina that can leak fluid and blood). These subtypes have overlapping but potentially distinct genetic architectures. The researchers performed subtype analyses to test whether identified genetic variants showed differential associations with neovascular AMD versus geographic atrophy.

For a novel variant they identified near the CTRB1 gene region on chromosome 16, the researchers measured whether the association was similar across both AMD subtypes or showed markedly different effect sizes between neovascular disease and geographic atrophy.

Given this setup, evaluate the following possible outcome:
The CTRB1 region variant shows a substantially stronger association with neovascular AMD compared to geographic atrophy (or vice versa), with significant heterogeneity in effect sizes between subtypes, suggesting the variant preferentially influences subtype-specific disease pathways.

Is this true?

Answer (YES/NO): NO